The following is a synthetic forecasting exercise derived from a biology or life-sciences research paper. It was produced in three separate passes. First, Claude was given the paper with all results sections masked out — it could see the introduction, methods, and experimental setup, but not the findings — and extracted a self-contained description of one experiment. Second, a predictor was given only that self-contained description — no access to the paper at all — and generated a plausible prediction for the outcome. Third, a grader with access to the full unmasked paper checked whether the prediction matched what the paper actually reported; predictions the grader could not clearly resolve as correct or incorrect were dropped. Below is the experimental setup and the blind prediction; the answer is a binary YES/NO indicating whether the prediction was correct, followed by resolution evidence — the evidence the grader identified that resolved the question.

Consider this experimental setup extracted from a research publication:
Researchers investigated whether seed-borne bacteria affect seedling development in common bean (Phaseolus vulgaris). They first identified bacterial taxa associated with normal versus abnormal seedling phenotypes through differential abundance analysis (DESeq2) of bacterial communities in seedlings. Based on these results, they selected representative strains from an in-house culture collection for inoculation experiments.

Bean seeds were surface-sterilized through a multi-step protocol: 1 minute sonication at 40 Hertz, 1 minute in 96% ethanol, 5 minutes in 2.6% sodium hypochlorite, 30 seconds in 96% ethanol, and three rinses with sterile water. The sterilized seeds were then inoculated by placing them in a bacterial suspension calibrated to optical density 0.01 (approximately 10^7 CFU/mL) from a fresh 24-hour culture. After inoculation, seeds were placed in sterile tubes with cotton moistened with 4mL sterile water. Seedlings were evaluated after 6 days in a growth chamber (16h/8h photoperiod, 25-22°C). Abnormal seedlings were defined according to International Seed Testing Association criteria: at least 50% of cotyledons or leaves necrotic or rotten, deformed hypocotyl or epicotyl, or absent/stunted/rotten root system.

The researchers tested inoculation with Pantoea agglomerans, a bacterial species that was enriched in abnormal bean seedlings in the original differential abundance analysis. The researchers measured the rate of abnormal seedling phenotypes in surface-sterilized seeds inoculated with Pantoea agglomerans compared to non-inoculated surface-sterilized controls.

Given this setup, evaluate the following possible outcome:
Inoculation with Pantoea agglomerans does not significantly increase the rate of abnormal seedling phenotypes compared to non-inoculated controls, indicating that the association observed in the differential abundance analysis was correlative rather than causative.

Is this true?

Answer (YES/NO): NO